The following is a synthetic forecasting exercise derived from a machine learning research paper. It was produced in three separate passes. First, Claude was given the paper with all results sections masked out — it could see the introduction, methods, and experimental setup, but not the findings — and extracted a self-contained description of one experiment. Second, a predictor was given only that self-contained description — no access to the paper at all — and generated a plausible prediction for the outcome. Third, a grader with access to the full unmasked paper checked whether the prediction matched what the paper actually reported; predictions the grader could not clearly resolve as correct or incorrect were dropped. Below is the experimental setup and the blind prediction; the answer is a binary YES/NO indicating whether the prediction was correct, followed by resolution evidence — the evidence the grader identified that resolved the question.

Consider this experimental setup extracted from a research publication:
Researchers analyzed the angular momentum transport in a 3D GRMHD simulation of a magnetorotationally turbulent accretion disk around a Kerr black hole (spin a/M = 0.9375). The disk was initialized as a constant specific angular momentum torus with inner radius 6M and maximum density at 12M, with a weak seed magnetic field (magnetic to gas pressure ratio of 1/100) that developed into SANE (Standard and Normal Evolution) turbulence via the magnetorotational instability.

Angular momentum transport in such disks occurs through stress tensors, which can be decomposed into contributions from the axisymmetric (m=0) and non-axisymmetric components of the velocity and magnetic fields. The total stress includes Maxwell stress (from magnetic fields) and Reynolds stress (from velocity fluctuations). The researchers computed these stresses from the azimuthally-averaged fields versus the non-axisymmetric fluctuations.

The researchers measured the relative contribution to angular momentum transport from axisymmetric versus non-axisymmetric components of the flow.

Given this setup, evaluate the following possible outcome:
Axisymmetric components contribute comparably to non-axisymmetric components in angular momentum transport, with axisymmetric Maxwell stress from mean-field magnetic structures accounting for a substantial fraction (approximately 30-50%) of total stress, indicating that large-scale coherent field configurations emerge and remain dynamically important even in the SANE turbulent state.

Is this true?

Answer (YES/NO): NO